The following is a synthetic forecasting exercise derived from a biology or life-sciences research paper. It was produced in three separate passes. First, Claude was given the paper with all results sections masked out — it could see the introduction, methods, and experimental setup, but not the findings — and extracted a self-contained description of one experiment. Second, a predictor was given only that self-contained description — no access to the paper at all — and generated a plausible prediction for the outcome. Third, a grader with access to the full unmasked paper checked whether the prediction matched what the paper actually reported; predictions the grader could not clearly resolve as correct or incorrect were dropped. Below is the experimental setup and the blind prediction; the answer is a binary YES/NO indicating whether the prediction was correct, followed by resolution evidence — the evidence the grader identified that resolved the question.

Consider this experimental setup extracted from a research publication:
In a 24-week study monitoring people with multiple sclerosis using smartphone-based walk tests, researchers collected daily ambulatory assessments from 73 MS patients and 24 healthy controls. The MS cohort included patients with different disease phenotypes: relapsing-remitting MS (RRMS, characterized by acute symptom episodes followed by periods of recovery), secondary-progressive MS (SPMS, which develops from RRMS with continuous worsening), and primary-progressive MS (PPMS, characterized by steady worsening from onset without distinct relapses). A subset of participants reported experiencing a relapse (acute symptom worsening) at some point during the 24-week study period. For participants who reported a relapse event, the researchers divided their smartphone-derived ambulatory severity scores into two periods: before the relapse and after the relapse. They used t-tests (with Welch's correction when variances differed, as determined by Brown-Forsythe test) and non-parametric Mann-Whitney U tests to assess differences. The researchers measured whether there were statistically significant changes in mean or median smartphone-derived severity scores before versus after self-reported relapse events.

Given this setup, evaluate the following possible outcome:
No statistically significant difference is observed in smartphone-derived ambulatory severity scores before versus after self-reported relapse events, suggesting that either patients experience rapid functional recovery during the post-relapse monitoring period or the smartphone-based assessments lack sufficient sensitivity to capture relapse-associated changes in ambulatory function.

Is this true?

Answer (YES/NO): NO